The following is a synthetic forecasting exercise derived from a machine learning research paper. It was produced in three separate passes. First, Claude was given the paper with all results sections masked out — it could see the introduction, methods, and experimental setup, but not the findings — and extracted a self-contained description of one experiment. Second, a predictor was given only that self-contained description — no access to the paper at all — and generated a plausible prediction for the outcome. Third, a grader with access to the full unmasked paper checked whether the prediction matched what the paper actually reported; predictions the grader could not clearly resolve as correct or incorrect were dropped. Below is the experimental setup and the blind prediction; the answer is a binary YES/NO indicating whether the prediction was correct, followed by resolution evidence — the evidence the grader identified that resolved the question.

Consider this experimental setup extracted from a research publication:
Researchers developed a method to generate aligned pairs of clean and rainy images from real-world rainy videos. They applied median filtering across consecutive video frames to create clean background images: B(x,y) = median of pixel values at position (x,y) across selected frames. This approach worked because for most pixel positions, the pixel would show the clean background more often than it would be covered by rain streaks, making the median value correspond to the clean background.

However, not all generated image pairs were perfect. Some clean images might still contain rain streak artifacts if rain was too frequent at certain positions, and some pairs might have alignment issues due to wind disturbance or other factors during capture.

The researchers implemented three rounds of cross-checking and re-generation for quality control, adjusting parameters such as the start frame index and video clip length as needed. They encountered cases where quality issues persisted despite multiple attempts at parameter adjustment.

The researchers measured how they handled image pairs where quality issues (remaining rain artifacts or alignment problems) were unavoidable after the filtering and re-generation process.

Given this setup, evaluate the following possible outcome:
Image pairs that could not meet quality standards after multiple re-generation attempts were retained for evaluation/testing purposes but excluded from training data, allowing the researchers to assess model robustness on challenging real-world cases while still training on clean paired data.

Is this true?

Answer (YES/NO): NO